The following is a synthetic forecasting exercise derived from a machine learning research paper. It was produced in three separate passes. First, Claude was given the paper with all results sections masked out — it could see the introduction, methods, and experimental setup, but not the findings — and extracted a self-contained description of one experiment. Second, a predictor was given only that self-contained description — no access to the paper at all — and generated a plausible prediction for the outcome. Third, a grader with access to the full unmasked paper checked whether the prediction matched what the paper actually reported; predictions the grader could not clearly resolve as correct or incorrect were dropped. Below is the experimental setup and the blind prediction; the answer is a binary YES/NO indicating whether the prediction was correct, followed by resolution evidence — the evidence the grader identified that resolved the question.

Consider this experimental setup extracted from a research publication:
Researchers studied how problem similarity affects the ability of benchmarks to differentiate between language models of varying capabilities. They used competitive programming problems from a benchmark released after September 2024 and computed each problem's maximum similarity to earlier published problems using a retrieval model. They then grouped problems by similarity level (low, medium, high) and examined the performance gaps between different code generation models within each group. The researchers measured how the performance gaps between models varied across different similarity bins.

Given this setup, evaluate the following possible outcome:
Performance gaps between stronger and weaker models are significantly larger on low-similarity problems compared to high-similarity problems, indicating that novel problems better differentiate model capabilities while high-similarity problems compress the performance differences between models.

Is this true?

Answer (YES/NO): YES